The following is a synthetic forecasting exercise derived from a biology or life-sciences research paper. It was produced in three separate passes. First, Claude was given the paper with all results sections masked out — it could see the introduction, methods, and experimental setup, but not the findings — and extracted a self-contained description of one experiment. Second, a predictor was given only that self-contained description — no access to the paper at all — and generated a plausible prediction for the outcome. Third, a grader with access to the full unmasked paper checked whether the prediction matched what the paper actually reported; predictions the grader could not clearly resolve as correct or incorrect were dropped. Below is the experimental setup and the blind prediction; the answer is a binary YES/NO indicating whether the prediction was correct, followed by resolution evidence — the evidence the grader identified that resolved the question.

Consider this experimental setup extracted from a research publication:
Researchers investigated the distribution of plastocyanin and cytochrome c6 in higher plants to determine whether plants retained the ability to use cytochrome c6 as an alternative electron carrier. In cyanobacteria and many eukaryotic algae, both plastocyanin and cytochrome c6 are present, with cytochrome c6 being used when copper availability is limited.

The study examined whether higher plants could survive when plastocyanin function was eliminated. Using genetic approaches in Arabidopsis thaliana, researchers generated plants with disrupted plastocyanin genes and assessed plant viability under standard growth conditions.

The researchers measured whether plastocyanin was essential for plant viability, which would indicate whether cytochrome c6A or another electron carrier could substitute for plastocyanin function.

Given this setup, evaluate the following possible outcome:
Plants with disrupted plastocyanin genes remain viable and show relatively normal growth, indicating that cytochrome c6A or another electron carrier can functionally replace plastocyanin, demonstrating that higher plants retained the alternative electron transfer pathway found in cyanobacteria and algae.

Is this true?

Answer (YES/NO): NO